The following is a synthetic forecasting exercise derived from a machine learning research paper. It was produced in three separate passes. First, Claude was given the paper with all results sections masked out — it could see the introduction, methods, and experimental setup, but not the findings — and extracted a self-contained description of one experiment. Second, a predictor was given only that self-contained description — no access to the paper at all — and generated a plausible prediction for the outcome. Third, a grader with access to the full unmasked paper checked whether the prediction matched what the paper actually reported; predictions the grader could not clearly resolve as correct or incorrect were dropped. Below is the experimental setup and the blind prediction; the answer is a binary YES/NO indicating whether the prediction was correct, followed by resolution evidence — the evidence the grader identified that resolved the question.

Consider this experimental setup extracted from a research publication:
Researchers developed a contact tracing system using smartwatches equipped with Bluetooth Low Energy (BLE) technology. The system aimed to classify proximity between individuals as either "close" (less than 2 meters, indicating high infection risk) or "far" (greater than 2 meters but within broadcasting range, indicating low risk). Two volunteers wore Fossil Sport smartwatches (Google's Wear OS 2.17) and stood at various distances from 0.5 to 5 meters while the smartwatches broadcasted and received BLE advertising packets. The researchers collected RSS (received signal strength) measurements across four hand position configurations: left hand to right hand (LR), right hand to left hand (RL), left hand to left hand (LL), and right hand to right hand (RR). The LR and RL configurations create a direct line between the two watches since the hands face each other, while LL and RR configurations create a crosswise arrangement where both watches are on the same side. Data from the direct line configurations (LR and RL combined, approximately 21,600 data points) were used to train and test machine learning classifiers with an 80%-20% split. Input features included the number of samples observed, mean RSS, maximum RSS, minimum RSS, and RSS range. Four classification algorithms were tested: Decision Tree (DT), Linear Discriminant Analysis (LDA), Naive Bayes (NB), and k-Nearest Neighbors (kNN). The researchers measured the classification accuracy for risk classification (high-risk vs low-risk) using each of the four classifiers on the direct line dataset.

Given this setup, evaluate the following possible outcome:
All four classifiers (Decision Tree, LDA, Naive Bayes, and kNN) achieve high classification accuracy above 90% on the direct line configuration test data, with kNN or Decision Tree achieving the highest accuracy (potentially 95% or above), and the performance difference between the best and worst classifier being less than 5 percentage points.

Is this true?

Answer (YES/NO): NO